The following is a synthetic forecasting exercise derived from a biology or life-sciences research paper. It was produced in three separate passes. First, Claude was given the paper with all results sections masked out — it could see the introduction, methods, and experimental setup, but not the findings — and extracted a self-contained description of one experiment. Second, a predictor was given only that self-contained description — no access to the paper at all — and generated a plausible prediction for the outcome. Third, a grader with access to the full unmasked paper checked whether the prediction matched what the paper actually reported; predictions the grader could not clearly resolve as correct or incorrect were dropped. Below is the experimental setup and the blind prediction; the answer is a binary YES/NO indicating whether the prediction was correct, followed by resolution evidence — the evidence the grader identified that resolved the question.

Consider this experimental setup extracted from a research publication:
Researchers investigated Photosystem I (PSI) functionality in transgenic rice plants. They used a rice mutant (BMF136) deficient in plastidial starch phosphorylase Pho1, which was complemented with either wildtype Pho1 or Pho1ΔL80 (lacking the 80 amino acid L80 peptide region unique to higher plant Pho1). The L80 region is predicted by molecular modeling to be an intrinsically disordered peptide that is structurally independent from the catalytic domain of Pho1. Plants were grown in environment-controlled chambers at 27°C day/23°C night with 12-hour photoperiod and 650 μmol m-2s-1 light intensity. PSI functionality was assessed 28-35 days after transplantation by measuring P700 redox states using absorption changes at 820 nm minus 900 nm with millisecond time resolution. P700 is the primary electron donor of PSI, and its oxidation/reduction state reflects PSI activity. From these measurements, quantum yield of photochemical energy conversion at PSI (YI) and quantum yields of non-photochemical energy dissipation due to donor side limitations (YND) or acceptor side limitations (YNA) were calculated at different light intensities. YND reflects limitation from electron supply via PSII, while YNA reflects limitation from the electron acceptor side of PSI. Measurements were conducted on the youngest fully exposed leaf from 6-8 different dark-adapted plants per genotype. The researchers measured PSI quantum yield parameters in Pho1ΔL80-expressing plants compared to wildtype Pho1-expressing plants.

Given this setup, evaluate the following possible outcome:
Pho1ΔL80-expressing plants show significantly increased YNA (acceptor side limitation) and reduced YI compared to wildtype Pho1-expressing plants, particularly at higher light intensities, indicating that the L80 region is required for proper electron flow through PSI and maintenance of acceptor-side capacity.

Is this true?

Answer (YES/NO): NO